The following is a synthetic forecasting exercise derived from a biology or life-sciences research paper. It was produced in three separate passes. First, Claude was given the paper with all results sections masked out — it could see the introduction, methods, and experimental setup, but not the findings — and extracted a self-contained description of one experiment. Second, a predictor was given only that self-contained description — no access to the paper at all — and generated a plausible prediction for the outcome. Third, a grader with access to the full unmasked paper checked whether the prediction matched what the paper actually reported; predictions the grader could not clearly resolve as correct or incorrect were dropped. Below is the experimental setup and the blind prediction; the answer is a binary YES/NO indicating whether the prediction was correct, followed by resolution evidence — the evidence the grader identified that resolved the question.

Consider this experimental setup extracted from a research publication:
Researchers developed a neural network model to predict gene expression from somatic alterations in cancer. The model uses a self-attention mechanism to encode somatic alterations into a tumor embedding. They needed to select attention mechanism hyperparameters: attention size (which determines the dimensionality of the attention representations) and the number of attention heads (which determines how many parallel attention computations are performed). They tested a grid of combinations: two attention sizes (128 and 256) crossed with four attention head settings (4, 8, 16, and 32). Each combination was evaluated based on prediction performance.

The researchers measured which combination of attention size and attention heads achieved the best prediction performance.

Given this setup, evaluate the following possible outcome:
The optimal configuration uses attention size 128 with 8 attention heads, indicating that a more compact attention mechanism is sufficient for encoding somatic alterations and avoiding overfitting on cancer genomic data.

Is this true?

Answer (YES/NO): NO